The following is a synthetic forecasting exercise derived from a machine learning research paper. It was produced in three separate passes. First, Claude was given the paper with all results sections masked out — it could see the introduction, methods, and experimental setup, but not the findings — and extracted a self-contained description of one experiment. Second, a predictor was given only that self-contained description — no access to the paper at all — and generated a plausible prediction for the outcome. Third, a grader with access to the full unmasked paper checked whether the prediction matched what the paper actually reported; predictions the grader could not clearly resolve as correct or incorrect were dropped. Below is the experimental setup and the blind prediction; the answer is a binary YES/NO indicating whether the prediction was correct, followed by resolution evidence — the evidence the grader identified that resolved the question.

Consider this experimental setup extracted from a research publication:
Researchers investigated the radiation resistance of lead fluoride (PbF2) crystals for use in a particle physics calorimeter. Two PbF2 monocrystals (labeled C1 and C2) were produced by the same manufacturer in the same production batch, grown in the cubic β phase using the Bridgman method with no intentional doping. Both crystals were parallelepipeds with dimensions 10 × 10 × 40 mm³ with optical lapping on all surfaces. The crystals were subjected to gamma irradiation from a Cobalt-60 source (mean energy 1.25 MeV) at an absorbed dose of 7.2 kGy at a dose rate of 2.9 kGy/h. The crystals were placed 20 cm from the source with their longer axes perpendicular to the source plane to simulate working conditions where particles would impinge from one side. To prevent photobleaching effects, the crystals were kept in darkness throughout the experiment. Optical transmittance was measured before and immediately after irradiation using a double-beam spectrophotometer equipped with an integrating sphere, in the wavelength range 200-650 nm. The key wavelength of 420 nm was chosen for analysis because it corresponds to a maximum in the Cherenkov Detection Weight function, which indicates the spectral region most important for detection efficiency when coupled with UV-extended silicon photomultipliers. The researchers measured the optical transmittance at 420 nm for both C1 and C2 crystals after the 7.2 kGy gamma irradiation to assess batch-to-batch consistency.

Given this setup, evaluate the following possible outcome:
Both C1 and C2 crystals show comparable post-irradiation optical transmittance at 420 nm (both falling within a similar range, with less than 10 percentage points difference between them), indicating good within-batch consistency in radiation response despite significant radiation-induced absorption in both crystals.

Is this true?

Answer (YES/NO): NO